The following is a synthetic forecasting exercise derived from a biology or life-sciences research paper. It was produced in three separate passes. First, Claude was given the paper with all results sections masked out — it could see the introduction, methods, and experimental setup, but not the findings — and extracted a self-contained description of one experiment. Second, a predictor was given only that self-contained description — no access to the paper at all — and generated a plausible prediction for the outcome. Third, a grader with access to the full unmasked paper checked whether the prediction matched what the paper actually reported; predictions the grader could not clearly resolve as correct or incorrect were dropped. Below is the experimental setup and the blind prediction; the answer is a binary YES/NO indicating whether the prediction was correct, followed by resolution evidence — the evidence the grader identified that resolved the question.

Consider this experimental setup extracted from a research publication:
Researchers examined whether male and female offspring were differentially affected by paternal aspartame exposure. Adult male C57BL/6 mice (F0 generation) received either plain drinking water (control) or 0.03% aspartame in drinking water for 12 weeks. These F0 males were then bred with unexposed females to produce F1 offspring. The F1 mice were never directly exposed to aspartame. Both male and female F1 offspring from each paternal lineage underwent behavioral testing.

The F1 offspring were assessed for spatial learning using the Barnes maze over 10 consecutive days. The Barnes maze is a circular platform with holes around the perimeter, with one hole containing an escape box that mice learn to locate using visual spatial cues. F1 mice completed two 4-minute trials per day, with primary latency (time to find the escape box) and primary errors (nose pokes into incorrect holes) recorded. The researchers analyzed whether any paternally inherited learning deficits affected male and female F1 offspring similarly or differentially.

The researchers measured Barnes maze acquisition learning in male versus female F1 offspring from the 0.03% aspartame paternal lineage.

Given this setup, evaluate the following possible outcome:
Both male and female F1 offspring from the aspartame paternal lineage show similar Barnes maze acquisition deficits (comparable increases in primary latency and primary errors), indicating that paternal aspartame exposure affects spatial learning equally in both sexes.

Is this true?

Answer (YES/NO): YES